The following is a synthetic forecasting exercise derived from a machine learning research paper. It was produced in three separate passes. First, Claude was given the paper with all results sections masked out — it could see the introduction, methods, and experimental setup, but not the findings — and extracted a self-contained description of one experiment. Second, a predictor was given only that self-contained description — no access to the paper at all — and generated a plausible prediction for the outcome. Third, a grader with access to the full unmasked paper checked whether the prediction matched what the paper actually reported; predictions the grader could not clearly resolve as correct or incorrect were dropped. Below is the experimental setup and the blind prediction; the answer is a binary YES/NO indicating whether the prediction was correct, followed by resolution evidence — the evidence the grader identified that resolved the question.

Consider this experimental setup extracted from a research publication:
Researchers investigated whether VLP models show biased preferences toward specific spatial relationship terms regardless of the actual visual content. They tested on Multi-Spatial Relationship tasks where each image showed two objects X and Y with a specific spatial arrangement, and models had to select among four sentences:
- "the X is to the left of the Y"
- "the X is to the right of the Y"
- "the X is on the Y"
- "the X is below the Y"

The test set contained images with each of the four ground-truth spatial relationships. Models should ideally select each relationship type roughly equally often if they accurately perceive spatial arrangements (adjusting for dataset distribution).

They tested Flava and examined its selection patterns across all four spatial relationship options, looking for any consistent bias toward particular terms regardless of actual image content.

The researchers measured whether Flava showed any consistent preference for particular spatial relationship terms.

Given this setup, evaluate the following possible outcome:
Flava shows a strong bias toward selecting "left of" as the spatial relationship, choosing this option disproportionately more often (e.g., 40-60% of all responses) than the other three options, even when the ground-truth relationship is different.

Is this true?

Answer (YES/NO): NO